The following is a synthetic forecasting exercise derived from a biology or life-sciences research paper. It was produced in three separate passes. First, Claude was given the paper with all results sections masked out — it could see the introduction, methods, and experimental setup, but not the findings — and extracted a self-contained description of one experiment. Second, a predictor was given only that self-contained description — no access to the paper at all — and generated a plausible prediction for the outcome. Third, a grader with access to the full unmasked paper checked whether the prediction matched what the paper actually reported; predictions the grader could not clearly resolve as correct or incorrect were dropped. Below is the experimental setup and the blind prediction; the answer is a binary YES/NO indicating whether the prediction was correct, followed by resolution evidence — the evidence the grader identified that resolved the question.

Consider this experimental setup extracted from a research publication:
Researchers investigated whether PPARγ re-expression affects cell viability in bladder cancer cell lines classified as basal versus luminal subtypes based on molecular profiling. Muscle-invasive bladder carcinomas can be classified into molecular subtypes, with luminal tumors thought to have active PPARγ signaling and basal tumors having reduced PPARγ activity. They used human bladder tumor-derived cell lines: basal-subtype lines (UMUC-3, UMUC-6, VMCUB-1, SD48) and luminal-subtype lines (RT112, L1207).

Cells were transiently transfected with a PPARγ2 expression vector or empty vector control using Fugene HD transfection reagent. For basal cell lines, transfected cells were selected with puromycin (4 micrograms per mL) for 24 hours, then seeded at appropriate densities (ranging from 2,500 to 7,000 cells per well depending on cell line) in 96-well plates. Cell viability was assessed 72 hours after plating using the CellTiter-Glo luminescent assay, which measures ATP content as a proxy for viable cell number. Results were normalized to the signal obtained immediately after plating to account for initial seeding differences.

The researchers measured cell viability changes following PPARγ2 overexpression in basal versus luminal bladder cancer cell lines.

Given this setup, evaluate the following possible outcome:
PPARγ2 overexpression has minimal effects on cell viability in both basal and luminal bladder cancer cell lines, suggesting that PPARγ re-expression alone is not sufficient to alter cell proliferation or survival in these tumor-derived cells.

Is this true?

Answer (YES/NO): NO